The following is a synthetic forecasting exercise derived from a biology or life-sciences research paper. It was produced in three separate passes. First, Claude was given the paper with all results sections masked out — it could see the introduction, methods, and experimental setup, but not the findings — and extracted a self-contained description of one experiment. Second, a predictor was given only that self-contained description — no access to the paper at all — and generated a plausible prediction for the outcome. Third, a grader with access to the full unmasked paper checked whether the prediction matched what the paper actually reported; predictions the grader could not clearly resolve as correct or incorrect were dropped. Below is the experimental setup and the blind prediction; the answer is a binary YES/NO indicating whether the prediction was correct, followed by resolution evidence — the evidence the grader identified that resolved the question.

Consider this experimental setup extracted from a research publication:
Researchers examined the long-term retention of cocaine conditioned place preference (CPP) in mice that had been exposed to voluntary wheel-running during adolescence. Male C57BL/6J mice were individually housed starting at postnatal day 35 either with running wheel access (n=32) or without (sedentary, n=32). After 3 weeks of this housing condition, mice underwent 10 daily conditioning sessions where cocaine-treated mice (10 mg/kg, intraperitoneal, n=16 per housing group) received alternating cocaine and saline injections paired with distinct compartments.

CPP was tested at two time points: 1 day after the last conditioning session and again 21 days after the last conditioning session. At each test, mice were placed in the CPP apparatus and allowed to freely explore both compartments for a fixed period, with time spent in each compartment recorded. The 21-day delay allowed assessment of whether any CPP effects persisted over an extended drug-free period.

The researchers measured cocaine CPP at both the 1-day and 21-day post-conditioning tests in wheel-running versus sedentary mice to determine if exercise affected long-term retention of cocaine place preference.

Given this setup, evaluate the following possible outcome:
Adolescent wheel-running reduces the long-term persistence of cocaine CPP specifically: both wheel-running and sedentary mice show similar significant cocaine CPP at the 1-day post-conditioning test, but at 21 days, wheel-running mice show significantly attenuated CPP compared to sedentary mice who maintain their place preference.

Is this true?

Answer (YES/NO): NO